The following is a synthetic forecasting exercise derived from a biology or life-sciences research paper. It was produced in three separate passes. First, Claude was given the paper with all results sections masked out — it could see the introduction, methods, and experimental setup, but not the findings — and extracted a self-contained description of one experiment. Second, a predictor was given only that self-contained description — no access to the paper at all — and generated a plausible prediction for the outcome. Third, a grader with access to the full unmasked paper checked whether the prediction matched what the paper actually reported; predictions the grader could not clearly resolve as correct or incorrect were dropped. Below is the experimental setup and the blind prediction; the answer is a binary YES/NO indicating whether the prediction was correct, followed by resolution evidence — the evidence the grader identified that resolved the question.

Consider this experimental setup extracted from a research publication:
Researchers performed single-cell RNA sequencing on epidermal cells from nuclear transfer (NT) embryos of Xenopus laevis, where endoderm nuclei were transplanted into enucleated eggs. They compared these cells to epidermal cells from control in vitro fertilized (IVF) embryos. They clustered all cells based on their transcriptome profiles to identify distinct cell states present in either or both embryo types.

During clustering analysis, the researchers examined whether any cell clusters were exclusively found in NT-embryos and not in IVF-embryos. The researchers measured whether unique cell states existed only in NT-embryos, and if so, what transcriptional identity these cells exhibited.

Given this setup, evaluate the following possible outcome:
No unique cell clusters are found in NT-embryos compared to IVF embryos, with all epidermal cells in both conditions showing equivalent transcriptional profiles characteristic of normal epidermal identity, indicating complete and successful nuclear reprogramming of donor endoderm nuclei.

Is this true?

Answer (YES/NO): NO